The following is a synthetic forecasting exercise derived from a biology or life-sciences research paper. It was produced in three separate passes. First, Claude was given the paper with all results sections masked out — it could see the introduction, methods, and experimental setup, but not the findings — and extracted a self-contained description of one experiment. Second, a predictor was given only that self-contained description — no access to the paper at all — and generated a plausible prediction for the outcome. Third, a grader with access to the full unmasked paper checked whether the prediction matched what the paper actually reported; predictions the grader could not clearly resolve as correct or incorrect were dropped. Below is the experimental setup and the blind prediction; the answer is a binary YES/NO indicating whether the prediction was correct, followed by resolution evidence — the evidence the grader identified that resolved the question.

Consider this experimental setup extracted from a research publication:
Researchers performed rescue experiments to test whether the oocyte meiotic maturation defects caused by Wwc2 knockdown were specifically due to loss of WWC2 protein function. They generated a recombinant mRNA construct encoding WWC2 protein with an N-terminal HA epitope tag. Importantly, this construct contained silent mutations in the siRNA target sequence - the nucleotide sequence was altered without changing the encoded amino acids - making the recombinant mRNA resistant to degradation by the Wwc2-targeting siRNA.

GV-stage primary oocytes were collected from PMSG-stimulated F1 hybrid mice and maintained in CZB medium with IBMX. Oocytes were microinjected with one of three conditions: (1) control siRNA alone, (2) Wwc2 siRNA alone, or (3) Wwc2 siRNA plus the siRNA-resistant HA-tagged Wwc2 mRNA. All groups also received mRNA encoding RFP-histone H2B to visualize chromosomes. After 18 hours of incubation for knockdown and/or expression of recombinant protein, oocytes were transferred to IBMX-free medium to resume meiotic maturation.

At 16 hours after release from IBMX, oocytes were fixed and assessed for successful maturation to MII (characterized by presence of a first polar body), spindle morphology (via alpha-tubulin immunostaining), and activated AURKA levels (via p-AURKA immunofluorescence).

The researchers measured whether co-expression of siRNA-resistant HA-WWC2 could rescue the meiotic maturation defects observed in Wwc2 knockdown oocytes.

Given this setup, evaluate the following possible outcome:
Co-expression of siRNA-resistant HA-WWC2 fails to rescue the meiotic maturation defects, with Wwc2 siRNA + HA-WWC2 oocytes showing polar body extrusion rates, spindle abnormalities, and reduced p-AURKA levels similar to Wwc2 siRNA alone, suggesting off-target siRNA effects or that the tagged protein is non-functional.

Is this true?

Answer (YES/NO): NO